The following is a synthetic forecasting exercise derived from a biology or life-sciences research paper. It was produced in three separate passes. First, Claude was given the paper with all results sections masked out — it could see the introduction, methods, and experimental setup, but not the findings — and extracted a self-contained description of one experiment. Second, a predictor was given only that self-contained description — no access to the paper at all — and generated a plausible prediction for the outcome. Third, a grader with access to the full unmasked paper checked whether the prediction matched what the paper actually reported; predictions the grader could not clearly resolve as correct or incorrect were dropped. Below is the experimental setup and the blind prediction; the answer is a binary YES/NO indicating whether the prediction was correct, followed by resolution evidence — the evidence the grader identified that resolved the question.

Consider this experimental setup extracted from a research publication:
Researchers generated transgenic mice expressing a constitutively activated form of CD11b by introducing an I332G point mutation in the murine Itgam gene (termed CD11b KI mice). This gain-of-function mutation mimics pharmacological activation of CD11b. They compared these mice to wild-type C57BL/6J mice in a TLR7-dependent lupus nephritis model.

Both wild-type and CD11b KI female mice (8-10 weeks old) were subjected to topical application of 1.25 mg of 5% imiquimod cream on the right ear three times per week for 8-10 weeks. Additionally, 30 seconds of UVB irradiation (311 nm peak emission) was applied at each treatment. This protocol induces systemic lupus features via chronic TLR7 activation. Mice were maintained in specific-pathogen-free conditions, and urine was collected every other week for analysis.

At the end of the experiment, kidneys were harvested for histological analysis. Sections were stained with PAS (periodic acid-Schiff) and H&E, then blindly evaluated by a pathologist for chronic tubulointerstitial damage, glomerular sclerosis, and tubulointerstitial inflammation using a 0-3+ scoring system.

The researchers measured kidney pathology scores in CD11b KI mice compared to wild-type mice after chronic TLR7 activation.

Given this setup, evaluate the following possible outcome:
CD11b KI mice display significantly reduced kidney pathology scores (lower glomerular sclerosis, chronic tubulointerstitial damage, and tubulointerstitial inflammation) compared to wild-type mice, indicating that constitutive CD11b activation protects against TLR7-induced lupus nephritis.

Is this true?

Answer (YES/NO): YES